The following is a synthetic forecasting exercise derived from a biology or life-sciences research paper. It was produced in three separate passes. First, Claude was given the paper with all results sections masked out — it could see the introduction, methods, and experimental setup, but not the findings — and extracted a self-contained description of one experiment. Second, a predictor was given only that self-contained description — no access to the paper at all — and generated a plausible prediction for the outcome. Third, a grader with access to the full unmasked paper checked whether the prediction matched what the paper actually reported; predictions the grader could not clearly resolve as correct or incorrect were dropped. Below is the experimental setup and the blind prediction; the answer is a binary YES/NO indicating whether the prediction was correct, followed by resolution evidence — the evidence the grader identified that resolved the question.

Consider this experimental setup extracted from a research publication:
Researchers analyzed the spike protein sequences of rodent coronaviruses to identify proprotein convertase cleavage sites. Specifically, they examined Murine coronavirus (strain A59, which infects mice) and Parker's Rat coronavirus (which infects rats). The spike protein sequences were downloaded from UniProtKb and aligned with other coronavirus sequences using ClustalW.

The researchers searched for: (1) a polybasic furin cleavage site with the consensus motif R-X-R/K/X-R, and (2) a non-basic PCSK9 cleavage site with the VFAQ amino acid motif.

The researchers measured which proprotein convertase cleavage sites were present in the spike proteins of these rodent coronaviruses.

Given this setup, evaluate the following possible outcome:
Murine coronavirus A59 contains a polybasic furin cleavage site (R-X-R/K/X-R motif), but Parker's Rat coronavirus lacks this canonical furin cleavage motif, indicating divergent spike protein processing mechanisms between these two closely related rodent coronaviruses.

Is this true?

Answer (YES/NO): NO